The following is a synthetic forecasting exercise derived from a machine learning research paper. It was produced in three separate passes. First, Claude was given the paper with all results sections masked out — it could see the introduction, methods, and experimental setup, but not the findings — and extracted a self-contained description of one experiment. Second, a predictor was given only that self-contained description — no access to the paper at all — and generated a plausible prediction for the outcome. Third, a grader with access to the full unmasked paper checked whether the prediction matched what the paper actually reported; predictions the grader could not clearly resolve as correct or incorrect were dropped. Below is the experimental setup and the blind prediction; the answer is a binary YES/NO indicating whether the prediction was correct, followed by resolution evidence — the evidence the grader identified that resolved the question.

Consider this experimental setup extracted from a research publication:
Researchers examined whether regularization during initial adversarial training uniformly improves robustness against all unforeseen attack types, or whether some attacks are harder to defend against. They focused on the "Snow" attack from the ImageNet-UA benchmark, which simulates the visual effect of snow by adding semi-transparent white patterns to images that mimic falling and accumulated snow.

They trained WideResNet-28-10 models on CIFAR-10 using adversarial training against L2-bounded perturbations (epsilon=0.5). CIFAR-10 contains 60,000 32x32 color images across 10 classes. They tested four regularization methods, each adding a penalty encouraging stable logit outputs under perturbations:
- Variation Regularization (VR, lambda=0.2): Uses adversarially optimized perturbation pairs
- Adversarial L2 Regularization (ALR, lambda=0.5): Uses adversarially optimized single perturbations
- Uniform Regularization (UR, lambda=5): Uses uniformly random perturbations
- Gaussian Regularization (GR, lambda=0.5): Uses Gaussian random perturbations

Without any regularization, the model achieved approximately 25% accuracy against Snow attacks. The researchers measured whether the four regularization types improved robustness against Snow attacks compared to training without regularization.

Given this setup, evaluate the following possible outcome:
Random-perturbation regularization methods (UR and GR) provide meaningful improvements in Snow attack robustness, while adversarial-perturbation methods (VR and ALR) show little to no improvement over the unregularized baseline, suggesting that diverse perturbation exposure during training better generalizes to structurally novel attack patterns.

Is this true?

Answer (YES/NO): NO